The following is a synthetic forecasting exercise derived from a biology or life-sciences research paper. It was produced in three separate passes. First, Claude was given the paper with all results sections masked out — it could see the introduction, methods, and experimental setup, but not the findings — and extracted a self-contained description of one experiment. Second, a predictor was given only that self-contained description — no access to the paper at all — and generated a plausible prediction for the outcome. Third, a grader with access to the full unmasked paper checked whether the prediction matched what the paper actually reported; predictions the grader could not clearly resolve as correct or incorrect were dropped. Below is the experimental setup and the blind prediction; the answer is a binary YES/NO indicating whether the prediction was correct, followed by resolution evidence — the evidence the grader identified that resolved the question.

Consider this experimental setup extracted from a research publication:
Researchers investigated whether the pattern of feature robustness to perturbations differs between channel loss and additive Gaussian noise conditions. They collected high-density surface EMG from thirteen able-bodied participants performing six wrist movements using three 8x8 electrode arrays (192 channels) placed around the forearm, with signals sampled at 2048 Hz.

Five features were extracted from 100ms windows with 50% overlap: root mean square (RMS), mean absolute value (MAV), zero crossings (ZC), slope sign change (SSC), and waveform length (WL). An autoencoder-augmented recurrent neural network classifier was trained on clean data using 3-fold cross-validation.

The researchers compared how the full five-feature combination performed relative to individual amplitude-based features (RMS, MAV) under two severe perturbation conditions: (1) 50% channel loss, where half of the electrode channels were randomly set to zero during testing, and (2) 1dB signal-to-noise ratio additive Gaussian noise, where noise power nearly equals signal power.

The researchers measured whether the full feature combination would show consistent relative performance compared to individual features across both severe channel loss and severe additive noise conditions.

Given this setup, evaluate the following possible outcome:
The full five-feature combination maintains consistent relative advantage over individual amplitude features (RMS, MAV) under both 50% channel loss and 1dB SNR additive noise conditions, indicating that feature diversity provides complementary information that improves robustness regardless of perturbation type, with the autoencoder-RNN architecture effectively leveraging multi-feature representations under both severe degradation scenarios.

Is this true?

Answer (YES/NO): NO